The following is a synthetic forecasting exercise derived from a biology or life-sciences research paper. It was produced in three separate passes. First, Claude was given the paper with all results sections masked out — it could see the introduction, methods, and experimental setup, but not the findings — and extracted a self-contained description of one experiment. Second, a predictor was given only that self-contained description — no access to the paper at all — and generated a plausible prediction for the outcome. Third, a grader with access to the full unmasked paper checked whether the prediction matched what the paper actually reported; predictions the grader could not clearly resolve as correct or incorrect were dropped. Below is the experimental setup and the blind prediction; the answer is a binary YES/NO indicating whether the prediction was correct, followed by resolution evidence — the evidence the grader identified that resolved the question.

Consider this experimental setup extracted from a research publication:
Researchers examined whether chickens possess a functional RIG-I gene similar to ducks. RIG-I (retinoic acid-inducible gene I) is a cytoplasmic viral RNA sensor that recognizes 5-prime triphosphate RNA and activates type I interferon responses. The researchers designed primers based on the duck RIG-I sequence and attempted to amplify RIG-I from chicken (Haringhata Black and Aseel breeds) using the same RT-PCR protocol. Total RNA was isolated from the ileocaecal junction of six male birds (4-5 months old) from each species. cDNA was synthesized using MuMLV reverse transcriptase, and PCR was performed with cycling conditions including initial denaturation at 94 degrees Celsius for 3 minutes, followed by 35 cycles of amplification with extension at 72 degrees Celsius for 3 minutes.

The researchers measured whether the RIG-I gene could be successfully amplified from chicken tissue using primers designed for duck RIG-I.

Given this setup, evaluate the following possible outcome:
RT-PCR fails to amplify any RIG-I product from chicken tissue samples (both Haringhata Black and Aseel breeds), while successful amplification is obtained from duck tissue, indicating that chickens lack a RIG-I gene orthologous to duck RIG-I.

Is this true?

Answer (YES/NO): YES